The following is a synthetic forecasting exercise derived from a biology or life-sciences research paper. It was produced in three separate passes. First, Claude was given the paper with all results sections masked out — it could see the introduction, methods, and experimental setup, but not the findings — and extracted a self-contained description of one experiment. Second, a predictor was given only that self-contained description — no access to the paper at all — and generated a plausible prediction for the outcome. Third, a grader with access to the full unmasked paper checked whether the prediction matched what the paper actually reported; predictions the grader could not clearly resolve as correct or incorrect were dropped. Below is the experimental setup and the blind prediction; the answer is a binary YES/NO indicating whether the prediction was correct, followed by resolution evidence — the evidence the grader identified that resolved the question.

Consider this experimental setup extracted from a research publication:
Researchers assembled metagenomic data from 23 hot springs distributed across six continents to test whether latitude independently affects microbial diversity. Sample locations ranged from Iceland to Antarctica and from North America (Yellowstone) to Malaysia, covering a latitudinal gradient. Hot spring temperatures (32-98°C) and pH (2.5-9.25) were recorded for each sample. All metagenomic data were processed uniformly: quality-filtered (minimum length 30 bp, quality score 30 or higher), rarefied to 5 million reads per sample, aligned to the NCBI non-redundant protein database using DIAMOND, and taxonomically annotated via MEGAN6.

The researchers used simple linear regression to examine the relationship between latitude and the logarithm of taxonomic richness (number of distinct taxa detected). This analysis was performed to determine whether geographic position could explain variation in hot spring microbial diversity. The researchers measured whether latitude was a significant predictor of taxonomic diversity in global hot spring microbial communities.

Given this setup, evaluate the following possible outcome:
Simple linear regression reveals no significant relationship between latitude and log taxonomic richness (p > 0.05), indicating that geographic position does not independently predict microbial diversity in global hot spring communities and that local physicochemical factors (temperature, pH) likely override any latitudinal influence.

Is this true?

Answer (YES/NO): YES